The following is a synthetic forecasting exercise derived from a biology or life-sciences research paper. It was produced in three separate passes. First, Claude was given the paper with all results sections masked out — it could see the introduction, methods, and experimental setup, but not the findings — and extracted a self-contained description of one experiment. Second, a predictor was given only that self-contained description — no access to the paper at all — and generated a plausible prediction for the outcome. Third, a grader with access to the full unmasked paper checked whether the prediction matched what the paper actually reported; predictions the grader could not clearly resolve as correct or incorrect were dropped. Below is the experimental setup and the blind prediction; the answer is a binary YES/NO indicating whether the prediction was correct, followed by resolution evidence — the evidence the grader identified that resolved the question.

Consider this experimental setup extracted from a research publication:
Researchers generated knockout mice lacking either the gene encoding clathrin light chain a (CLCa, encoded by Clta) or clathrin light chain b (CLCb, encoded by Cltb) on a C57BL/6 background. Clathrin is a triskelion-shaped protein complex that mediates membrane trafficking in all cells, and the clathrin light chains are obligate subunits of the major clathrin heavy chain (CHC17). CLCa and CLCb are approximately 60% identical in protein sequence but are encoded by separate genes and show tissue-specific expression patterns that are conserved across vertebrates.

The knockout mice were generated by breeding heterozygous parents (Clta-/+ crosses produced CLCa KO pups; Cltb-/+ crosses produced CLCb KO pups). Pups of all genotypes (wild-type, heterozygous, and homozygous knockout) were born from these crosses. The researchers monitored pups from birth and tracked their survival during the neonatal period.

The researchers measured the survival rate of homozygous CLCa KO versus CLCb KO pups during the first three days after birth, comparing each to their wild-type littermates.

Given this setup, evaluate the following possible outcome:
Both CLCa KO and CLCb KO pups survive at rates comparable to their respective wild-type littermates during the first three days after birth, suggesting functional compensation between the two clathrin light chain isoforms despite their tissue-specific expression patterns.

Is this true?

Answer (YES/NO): NO